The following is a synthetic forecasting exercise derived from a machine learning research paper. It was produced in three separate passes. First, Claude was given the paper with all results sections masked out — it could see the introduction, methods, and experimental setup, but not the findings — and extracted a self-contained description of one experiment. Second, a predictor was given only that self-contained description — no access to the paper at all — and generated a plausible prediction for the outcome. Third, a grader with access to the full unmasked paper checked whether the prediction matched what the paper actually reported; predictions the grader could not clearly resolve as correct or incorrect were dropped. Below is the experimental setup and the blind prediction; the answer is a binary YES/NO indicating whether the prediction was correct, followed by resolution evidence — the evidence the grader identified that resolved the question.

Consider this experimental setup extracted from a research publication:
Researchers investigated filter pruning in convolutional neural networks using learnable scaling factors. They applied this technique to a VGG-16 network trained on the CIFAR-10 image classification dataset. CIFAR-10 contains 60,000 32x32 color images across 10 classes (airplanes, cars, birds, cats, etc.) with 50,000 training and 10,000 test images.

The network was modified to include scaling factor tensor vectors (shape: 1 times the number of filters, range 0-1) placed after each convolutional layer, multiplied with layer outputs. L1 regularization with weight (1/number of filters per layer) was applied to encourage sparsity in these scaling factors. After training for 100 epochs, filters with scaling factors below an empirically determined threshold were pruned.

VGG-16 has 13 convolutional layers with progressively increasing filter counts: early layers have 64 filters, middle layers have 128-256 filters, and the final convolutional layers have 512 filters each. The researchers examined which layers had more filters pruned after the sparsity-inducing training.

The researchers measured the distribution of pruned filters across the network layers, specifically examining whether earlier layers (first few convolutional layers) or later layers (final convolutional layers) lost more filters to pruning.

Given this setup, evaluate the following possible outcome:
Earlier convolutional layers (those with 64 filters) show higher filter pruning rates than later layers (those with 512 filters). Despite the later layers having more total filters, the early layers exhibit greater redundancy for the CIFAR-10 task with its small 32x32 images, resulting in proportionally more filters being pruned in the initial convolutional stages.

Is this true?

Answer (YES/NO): NO